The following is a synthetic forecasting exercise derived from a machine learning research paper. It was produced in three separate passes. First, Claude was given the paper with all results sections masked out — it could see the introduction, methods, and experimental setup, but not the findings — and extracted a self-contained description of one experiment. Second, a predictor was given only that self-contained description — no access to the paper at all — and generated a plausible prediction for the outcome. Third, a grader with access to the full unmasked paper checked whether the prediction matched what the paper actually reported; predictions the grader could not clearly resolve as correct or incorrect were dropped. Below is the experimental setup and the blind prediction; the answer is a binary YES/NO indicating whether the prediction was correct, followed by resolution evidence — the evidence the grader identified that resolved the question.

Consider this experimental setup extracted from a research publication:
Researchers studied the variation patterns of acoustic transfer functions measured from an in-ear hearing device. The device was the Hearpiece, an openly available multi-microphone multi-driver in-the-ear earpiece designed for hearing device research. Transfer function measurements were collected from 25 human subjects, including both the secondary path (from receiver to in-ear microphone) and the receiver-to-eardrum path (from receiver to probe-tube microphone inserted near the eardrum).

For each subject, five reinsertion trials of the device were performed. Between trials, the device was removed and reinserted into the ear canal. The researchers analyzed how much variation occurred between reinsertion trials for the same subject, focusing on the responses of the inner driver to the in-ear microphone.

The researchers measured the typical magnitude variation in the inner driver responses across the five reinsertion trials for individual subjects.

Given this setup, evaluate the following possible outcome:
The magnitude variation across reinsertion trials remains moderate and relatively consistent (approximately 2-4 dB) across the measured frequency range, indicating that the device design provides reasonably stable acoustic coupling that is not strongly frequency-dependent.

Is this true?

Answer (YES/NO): NO